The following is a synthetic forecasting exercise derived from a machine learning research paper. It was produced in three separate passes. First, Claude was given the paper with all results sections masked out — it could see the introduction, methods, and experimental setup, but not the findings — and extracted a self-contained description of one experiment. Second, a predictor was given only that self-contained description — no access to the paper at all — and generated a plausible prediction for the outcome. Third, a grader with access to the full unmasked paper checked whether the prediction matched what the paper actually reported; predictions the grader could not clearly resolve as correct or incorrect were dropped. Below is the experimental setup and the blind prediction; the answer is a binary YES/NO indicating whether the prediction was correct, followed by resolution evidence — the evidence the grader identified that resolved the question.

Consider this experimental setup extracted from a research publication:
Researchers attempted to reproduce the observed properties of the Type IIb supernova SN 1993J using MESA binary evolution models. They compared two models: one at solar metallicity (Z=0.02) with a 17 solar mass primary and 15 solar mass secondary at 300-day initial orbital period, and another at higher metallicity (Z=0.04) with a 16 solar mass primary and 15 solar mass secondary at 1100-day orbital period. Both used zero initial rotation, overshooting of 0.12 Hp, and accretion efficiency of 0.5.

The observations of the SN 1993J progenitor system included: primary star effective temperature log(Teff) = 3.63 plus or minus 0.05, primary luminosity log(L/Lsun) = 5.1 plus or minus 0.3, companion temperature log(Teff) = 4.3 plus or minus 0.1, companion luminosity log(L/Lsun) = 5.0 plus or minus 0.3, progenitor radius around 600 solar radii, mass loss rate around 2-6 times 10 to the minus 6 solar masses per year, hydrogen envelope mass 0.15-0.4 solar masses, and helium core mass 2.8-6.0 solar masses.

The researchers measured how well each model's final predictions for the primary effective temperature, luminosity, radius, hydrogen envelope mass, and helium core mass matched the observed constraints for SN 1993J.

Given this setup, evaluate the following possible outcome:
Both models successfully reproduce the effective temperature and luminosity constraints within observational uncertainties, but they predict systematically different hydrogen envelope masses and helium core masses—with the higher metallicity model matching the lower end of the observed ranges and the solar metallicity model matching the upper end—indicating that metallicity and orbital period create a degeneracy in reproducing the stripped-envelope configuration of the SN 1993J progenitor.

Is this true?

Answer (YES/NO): NO